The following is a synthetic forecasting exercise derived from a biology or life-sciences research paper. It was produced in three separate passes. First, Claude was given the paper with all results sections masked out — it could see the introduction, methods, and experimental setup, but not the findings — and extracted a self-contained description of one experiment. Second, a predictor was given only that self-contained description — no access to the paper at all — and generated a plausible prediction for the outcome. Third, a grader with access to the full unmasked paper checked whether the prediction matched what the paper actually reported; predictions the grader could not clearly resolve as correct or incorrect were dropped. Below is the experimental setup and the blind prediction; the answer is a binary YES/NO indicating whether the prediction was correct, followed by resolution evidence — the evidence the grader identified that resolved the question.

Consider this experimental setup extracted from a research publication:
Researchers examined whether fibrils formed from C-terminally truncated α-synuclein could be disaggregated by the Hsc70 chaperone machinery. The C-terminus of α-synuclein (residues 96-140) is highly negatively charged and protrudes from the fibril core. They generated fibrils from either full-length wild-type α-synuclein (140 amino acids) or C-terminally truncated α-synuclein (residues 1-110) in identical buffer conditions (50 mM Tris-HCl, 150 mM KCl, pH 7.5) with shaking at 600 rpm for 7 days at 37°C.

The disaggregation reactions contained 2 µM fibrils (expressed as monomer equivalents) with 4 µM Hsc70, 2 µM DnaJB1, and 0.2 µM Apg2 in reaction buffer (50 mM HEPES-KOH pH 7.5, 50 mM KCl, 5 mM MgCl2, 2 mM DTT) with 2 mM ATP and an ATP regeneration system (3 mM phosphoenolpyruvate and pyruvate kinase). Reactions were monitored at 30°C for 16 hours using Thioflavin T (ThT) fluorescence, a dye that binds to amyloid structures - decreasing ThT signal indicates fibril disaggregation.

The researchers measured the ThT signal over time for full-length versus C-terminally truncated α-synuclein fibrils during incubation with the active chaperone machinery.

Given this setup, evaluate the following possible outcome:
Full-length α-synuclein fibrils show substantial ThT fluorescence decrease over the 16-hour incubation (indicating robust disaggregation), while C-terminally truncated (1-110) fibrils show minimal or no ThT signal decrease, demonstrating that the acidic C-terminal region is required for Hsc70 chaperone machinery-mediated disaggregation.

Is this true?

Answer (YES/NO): NO